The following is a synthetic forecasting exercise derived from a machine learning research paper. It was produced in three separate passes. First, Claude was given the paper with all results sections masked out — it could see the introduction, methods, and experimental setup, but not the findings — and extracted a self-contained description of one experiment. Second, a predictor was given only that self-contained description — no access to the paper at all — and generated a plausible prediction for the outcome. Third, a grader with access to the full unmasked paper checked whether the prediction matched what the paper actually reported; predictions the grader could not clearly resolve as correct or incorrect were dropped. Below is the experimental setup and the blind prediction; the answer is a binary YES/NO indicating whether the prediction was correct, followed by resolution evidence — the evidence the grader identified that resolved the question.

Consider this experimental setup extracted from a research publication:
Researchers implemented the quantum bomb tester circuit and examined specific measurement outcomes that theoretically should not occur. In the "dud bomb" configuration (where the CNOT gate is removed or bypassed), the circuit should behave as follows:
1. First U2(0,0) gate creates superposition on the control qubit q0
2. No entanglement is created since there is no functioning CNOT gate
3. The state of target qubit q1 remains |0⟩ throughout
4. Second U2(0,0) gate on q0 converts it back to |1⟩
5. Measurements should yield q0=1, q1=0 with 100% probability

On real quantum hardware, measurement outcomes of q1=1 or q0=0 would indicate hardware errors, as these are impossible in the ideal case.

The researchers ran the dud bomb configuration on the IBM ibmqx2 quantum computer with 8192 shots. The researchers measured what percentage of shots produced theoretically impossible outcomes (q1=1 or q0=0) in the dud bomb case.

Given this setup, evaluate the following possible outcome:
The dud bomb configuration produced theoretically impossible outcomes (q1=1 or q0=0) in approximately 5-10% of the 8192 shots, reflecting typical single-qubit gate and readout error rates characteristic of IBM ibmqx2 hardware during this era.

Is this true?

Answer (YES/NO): NO